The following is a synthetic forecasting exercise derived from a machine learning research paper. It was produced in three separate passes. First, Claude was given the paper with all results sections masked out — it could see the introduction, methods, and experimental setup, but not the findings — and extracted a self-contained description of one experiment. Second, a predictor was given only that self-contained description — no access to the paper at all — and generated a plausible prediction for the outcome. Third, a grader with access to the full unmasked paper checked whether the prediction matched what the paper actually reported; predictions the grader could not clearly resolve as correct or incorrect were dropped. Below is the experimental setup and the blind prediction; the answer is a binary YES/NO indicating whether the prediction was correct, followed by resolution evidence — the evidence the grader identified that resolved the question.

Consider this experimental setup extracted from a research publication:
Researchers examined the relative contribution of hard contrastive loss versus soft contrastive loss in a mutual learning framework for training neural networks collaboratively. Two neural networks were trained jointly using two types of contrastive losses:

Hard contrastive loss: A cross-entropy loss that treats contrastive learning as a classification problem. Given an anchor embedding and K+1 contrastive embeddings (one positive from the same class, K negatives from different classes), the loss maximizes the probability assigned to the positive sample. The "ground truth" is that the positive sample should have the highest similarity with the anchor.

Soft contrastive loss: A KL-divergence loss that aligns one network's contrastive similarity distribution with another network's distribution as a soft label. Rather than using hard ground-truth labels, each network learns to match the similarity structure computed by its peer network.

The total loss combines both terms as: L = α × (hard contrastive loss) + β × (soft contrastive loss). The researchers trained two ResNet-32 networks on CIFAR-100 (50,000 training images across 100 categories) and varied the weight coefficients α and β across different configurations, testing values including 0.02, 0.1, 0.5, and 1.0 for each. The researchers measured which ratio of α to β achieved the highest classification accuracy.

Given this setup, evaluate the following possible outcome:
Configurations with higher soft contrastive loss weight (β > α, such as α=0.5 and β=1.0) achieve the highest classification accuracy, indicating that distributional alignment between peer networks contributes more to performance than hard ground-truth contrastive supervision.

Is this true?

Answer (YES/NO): YES